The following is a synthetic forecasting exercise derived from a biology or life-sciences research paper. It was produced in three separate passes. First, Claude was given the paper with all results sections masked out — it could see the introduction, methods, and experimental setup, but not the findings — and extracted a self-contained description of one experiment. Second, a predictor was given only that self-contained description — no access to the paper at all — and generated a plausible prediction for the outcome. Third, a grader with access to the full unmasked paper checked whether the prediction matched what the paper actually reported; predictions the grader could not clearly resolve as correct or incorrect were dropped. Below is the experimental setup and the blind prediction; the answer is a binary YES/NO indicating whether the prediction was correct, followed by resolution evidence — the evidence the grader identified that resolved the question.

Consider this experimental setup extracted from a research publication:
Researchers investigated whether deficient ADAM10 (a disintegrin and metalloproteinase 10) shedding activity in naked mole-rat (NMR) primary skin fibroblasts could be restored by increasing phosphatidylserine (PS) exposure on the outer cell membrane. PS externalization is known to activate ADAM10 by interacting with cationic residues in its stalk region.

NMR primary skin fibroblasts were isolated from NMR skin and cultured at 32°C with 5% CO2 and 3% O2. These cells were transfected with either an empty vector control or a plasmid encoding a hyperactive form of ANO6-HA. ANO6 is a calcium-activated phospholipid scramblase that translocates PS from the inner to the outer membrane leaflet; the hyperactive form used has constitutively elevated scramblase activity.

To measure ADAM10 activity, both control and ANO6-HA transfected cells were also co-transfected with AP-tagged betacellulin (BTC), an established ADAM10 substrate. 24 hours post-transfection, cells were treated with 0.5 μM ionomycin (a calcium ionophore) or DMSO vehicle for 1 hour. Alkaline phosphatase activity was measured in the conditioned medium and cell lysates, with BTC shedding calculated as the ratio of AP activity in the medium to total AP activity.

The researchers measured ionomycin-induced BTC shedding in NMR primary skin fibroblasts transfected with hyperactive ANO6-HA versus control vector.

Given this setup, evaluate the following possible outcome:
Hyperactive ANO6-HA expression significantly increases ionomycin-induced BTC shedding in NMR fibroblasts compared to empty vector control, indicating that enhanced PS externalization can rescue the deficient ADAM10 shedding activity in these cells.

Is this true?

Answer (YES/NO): YES